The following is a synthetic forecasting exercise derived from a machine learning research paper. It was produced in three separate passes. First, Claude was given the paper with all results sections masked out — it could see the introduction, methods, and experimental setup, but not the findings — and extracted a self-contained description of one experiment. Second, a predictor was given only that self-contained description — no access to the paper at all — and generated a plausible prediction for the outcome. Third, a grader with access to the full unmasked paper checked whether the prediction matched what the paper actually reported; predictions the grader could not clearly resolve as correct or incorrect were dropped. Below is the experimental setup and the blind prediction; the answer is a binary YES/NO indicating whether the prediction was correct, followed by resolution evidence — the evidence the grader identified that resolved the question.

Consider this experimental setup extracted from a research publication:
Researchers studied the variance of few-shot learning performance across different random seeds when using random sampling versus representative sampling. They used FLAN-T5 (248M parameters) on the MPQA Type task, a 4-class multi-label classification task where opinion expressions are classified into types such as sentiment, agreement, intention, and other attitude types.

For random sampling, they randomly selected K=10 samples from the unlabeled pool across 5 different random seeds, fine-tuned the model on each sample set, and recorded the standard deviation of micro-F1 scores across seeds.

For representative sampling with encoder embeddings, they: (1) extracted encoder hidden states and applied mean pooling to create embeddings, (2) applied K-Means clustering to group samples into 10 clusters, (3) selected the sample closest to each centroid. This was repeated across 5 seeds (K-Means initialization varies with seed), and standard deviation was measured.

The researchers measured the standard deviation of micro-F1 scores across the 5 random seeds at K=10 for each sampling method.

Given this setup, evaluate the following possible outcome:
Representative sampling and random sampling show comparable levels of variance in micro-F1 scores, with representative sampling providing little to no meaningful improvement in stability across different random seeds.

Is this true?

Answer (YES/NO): YES